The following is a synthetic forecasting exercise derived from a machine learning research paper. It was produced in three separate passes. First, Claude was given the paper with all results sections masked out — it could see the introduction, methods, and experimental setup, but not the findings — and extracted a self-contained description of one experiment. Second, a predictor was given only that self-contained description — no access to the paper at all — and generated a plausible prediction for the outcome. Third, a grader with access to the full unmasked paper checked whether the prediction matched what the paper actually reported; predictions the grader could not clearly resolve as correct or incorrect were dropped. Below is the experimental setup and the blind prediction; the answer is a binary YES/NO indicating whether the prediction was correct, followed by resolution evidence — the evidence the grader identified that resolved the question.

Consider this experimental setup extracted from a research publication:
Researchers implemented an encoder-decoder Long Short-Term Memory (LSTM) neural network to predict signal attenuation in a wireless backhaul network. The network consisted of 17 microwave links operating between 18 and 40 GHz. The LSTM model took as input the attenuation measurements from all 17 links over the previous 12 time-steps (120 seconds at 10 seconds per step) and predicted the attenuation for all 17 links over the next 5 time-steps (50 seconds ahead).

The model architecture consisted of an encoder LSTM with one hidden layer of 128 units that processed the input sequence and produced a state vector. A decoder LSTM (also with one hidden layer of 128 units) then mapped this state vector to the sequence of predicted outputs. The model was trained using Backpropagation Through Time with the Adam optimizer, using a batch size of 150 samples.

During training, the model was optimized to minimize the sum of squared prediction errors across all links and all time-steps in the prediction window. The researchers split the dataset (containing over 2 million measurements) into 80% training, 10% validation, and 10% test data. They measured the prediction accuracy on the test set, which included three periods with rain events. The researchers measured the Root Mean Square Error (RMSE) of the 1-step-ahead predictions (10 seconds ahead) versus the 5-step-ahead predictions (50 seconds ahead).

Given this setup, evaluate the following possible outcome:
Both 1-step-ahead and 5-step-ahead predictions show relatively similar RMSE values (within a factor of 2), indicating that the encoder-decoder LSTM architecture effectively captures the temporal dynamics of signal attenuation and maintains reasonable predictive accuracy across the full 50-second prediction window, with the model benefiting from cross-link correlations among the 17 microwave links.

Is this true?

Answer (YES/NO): NO